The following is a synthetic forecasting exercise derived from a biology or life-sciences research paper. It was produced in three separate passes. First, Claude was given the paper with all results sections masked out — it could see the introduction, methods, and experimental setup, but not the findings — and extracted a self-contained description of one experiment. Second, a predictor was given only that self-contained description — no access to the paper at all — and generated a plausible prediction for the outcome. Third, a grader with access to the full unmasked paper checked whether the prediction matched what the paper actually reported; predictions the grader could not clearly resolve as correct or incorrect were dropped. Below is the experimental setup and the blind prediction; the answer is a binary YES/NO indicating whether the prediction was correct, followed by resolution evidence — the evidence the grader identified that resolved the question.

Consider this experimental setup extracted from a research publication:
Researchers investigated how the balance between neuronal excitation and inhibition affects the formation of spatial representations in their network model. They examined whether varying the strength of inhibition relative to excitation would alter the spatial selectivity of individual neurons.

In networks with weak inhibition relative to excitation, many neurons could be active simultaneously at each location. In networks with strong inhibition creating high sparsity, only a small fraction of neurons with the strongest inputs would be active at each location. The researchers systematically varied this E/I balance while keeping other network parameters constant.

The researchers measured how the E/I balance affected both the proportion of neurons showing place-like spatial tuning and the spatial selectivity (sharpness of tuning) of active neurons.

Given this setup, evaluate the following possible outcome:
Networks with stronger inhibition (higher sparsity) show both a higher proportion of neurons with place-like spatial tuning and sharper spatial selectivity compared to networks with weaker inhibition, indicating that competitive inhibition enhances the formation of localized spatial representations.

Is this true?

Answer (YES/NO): NO